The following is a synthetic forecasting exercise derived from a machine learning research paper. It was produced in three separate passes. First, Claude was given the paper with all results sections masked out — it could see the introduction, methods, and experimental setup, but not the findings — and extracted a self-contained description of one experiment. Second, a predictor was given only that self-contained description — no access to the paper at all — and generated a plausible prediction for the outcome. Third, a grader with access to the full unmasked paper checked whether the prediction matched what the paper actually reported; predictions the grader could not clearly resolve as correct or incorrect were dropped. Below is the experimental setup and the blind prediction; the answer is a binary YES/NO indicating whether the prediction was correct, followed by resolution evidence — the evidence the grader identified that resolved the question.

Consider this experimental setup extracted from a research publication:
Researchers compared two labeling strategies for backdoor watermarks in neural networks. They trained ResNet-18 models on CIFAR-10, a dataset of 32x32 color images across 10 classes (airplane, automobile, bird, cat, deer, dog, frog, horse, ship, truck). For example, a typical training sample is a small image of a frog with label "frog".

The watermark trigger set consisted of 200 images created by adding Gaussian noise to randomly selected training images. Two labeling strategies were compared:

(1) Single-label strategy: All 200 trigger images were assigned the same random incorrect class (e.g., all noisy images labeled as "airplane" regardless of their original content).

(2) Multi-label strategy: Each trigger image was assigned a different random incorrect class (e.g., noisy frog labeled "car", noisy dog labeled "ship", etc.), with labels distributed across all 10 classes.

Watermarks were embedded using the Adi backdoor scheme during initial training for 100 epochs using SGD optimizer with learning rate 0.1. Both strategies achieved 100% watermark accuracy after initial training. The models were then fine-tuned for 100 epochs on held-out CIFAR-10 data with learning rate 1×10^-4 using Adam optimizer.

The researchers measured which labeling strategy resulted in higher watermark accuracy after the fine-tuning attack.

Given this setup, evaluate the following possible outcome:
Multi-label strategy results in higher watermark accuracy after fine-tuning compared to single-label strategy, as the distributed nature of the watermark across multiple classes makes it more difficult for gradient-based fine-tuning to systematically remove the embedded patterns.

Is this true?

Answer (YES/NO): NO